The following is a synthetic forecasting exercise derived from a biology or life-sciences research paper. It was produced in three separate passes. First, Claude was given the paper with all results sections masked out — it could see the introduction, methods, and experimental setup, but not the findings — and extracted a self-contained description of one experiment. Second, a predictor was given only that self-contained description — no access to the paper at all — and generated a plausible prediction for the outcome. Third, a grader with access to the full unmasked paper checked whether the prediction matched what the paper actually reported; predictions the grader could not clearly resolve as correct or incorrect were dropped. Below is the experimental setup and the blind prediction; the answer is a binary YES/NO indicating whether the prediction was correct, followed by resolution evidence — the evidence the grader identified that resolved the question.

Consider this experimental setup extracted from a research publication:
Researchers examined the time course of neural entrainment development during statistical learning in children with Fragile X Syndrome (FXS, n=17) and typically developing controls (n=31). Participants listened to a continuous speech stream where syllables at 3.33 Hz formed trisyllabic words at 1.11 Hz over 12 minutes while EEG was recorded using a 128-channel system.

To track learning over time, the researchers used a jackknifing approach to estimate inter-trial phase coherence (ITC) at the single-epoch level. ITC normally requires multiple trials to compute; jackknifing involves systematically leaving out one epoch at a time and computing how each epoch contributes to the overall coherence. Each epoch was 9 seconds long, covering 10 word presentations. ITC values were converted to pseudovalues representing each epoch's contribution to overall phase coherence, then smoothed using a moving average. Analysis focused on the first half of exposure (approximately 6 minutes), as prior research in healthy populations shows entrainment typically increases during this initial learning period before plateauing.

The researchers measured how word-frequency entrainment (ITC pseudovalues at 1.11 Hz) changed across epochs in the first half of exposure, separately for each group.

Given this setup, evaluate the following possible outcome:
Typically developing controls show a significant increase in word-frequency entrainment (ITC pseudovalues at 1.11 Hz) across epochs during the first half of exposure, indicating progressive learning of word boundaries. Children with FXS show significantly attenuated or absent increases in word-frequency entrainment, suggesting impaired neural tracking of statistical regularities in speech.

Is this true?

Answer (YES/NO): YES